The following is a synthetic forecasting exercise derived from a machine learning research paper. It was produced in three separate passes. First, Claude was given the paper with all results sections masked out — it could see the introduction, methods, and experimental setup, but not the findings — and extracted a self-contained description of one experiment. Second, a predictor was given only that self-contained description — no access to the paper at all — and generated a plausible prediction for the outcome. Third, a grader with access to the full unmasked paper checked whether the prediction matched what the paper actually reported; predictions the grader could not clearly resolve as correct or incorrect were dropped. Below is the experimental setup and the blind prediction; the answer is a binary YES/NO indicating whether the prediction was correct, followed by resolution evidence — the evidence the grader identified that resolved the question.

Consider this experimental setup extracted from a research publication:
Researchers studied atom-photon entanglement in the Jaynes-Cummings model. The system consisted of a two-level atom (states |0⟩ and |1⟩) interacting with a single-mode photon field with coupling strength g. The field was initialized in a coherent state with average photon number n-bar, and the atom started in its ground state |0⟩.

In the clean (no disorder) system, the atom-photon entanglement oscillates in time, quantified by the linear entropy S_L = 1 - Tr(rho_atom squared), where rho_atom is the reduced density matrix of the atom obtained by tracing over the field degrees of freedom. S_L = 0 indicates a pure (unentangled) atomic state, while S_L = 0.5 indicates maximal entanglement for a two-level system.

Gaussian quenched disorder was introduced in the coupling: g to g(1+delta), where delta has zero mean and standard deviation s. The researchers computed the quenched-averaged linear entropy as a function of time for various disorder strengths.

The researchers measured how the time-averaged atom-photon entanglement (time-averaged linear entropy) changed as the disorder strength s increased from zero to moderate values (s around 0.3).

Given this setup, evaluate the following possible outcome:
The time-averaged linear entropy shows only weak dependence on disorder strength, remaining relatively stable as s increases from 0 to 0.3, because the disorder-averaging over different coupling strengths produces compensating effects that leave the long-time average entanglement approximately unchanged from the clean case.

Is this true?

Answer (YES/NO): NO